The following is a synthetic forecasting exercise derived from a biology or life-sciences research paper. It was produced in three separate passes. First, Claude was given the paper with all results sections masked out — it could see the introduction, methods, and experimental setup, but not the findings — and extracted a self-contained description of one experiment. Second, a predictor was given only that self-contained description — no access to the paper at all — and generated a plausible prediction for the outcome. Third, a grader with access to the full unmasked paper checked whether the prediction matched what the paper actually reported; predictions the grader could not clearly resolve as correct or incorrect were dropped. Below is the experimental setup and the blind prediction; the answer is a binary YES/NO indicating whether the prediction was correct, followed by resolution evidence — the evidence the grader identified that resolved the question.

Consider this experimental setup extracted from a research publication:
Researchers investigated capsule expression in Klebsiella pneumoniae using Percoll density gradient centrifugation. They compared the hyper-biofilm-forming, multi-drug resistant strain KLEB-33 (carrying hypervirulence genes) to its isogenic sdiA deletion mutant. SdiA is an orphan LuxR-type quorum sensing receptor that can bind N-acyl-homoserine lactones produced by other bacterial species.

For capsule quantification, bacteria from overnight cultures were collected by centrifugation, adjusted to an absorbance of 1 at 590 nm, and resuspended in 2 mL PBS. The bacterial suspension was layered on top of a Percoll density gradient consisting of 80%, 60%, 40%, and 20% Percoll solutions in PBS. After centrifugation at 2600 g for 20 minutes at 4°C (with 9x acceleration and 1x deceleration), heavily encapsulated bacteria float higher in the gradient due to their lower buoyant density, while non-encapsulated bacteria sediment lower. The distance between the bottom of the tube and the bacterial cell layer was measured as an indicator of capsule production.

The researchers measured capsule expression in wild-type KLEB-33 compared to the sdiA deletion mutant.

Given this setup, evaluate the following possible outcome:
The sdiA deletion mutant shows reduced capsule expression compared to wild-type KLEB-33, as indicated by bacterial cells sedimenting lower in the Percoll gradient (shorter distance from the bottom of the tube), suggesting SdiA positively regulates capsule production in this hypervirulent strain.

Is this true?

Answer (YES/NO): NO